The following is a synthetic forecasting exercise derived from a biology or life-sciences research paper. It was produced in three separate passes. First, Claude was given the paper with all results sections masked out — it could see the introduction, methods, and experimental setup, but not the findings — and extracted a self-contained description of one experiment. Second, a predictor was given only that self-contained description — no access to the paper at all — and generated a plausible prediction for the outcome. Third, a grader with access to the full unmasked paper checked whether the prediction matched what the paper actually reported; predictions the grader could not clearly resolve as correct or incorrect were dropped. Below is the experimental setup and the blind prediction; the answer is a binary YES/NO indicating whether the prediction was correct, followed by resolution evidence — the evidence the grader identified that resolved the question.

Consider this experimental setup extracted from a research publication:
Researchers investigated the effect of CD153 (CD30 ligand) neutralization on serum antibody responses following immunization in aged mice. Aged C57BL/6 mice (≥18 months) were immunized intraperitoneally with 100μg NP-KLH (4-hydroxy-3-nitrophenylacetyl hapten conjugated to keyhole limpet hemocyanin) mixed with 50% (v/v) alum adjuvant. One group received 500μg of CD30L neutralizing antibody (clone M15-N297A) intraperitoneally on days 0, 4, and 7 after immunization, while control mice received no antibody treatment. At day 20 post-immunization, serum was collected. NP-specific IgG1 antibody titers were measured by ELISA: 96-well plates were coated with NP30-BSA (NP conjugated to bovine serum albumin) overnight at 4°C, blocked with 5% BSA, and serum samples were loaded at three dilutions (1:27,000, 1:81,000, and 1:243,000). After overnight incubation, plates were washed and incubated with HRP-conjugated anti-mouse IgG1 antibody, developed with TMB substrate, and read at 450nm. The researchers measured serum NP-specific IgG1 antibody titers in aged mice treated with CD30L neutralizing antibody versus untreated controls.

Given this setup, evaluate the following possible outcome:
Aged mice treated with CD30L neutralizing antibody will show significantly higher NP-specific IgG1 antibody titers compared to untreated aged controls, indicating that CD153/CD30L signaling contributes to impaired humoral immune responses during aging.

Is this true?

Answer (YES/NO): NO